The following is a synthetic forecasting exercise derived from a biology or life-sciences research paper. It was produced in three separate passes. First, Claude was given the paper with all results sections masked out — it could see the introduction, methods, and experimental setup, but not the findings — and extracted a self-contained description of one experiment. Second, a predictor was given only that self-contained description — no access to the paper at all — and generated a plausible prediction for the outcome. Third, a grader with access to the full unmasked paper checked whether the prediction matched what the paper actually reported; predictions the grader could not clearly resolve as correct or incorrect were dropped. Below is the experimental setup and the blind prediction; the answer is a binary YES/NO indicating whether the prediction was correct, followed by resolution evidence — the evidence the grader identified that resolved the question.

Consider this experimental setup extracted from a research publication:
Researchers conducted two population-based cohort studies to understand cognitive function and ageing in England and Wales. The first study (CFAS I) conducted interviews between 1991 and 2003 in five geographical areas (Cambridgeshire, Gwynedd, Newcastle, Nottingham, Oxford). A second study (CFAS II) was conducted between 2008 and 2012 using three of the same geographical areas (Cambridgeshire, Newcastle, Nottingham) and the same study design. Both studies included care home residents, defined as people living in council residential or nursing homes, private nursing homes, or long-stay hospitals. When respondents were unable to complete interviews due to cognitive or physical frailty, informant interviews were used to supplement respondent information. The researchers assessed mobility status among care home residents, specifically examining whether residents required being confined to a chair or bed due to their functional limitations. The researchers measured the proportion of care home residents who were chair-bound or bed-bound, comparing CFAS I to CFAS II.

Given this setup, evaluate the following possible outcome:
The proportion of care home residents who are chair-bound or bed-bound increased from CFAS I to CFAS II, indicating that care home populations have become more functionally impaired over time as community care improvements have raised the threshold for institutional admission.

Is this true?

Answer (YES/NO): YES